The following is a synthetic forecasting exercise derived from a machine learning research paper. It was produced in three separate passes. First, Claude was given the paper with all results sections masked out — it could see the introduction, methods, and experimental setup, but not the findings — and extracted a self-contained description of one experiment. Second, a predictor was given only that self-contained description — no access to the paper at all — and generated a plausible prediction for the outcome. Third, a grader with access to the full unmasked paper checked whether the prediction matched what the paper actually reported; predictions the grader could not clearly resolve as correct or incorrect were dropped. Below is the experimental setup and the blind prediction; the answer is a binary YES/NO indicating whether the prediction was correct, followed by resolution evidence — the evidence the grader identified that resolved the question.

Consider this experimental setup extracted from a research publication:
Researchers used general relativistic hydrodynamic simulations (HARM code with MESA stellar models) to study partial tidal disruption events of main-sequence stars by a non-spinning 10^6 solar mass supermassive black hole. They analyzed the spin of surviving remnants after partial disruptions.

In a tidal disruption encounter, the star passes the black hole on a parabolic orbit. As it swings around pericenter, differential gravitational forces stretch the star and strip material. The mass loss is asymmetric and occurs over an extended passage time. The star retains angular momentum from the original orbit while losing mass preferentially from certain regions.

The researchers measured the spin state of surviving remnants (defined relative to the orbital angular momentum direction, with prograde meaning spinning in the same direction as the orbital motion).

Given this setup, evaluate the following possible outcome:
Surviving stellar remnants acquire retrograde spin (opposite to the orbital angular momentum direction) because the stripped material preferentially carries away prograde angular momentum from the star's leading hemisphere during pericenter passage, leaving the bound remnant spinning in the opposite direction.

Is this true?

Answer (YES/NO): NO